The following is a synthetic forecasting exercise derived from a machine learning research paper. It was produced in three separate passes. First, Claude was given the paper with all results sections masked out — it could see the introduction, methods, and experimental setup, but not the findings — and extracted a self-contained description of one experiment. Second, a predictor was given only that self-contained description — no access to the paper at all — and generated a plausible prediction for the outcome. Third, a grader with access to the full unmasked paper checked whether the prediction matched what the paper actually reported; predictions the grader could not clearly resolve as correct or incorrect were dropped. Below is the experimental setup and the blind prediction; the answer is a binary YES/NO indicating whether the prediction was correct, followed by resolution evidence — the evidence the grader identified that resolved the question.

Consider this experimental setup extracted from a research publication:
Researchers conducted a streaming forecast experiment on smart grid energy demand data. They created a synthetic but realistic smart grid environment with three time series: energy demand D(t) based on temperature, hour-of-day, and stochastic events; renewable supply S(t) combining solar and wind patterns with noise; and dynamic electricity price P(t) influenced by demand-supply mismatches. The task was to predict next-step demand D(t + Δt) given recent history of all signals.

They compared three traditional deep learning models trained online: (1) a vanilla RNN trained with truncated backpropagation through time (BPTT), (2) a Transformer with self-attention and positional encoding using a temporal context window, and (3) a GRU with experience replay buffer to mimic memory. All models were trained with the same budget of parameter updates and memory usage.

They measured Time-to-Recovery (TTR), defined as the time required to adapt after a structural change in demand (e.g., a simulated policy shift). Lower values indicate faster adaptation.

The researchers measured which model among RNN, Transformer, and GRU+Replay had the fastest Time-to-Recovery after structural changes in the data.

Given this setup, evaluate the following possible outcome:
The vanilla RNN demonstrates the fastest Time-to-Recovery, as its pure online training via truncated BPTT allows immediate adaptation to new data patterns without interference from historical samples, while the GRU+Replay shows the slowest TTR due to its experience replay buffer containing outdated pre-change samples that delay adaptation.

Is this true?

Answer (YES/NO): NO